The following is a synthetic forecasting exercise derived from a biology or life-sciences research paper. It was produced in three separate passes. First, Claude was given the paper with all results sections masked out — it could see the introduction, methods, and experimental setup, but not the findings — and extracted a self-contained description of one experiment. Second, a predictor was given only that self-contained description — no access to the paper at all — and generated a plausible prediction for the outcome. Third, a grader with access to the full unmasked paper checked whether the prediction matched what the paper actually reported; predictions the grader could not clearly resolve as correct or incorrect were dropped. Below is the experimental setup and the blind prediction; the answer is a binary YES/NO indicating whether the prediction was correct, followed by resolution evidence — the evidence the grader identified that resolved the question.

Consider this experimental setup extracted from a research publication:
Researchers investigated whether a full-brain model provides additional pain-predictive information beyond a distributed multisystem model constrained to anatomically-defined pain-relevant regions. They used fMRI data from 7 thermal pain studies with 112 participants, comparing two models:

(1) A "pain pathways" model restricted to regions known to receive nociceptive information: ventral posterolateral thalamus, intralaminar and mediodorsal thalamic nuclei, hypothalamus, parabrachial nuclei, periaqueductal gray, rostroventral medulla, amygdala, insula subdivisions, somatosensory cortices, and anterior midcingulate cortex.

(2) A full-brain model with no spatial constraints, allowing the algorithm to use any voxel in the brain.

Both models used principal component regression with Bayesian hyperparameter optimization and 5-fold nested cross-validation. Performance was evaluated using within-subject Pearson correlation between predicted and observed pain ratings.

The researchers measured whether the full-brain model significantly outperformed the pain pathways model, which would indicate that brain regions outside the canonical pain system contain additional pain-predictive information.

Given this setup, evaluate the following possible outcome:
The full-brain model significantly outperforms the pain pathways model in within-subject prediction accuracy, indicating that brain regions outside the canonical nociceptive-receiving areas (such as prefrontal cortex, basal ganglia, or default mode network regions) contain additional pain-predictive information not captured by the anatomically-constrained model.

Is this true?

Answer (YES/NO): NO